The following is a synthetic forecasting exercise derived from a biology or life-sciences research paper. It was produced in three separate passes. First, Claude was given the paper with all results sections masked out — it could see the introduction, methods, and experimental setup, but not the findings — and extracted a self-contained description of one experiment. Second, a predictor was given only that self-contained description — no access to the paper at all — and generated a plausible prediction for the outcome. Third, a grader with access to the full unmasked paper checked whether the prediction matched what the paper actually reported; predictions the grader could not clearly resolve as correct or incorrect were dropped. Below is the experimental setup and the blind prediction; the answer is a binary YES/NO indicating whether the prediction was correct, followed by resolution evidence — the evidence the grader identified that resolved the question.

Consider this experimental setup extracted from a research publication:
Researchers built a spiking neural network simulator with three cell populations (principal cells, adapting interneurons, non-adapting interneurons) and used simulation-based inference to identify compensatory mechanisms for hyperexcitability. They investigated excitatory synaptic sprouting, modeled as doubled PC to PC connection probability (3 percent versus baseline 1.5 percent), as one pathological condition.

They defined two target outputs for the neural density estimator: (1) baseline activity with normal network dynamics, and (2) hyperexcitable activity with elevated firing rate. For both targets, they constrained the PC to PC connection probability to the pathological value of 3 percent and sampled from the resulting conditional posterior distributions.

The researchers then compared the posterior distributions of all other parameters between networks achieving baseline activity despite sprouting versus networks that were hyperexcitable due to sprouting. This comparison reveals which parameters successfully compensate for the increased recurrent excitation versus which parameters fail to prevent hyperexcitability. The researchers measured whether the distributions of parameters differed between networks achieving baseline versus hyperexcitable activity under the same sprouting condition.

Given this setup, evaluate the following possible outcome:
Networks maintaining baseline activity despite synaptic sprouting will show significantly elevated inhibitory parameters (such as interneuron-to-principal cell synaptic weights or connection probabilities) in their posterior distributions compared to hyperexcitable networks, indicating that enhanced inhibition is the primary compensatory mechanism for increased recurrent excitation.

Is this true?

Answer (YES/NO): NO